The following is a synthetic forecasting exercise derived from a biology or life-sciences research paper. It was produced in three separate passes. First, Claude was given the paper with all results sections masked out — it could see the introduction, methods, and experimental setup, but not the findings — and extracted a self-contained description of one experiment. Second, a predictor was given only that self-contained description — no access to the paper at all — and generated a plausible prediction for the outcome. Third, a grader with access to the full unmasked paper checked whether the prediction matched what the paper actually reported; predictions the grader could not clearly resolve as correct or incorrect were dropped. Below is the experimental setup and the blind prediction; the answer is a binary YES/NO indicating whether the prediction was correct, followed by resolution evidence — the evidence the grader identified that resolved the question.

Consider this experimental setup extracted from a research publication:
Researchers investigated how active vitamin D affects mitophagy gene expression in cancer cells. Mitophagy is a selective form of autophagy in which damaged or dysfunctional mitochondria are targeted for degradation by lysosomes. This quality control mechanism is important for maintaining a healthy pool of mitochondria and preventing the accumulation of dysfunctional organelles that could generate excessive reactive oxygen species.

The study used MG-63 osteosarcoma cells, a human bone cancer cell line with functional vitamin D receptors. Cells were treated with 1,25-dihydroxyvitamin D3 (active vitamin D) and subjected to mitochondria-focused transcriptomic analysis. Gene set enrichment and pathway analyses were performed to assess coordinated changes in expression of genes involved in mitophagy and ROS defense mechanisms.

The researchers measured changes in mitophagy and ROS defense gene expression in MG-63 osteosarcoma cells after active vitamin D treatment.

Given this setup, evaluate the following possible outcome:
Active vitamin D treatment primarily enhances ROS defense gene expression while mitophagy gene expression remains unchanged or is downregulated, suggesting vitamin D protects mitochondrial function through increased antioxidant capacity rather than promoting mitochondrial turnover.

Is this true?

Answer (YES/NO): NO